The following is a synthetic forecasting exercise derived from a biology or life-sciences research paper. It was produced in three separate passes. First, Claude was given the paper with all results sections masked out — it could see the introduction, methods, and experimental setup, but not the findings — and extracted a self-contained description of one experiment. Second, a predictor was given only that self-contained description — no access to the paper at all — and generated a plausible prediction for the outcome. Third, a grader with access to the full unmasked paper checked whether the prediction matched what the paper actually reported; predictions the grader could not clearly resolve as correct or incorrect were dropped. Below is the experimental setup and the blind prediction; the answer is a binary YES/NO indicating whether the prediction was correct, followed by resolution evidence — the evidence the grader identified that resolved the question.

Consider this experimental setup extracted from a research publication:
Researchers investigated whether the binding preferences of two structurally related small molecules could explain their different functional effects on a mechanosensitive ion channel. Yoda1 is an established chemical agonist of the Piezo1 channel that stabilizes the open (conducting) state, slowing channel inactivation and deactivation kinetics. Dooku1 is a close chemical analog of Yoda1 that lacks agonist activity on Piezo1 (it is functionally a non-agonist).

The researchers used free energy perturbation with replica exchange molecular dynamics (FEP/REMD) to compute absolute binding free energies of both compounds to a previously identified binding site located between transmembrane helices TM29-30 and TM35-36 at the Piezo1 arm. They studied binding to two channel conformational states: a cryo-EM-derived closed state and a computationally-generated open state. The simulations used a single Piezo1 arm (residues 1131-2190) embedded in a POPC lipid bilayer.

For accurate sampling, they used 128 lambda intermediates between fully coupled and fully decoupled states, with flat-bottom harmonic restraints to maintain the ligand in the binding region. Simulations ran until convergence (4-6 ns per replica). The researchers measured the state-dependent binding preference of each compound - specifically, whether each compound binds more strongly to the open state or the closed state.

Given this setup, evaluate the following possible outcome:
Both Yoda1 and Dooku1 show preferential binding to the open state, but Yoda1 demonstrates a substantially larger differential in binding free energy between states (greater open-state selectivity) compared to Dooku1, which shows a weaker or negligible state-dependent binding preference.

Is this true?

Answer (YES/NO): NO